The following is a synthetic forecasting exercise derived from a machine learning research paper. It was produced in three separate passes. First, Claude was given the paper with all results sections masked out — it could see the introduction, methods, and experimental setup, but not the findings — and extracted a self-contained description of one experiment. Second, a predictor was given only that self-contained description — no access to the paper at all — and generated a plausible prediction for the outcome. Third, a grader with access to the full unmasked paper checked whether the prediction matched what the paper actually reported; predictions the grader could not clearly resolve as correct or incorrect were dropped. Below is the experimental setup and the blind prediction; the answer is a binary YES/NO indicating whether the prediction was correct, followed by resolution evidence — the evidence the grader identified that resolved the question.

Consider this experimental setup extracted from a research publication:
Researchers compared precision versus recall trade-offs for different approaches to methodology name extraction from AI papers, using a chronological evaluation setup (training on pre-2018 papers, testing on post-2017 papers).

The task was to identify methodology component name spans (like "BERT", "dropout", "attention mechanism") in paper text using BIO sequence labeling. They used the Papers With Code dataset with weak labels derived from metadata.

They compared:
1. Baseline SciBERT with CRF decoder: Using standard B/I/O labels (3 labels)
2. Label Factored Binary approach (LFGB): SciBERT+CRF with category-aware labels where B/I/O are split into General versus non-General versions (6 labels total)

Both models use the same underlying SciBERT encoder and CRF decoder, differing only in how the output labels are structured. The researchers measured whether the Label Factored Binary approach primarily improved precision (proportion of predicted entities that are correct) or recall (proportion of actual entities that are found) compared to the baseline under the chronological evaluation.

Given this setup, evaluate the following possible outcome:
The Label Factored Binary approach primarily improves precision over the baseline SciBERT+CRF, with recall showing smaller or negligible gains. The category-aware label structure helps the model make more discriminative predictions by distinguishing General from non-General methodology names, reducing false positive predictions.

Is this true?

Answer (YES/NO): NO